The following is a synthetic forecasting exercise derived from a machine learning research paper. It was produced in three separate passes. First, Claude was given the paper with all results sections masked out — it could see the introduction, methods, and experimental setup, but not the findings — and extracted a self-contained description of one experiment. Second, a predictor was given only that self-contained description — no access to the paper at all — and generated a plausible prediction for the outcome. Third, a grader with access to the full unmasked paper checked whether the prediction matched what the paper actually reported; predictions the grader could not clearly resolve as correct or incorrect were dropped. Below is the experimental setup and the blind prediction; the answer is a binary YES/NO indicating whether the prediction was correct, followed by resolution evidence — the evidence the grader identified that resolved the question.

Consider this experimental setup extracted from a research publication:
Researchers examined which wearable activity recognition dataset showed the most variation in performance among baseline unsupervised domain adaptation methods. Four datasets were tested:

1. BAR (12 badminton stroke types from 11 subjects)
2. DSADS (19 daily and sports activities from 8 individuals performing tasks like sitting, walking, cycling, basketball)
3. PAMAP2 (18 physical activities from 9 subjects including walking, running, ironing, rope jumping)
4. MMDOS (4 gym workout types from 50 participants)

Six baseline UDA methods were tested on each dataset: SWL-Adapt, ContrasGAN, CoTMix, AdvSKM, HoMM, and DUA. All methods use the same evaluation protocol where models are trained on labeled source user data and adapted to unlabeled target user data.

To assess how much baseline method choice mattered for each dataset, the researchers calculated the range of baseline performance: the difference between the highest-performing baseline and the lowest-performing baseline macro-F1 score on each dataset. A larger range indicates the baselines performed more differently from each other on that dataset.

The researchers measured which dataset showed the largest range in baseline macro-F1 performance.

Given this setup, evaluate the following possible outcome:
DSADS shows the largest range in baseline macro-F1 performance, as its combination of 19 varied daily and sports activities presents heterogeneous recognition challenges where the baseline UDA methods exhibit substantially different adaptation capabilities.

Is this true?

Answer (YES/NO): YES